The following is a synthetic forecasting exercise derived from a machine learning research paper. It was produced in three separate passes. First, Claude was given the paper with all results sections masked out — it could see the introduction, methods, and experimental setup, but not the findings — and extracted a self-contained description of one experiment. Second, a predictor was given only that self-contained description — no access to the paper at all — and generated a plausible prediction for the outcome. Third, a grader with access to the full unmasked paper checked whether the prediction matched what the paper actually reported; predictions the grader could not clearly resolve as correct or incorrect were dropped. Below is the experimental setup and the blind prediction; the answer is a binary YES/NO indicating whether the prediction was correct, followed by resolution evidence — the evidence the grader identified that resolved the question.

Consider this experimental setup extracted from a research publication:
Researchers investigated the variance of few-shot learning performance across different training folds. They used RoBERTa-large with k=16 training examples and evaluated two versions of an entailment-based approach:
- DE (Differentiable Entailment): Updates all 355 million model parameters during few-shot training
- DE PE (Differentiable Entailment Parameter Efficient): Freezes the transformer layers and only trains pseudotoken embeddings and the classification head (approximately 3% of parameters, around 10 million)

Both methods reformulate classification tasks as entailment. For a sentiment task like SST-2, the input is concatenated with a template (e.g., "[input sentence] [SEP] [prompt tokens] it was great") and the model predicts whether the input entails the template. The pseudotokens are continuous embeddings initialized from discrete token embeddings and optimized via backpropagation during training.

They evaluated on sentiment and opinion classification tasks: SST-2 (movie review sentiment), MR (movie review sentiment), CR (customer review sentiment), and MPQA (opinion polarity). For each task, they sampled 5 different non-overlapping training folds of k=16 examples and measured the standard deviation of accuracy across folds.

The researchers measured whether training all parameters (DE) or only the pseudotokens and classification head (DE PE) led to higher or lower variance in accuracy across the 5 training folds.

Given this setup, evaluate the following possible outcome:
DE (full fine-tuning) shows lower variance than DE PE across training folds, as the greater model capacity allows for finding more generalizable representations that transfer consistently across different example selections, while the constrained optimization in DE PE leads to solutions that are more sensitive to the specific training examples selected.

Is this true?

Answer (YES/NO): NO